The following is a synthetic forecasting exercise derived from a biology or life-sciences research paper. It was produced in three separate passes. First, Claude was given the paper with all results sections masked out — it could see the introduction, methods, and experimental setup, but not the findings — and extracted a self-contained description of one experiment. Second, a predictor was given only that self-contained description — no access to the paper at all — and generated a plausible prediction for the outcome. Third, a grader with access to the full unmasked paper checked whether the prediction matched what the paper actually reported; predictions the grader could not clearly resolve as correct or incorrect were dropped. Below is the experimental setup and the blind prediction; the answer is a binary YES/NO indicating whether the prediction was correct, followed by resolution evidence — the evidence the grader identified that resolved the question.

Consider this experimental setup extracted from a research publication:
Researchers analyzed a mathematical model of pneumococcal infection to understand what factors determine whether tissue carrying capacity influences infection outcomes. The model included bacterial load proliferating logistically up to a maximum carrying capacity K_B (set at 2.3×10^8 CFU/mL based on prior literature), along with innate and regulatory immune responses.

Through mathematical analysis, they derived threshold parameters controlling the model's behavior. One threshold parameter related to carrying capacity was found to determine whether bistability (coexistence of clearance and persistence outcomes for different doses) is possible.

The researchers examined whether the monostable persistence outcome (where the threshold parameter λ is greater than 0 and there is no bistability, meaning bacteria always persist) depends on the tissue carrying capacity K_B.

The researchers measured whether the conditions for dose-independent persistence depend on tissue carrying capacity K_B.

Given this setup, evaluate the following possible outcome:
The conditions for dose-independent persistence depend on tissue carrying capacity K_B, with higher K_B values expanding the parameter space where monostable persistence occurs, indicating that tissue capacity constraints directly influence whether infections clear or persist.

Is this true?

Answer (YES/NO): NO